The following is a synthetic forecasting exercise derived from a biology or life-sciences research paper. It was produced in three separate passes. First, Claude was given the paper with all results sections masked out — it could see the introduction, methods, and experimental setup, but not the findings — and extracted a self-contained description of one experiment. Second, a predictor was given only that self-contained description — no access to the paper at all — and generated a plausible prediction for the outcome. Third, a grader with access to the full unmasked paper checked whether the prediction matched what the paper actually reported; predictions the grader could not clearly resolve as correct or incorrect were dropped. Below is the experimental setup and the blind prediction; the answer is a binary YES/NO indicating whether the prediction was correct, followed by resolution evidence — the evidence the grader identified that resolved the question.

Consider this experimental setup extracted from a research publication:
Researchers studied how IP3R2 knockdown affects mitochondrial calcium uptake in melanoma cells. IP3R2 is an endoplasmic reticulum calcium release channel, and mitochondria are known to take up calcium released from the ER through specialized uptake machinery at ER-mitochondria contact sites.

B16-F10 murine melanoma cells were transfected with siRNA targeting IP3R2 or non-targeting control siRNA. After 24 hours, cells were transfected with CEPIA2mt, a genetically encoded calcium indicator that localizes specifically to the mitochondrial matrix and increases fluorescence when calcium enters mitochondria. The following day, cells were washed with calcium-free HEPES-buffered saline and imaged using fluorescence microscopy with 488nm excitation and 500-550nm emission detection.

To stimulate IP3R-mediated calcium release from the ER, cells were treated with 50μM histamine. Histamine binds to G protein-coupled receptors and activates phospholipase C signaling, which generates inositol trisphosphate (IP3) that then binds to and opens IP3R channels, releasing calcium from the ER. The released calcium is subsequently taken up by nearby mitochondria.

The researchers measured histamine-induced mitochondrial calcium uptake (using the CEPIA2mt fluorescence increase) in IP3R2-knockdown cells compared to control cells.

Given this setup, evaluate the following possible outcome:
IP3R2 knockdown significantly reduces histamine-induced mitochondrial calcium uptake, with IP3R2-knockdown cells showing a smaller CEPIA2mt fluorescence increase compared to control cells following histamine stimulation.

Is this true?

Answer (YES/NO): YES